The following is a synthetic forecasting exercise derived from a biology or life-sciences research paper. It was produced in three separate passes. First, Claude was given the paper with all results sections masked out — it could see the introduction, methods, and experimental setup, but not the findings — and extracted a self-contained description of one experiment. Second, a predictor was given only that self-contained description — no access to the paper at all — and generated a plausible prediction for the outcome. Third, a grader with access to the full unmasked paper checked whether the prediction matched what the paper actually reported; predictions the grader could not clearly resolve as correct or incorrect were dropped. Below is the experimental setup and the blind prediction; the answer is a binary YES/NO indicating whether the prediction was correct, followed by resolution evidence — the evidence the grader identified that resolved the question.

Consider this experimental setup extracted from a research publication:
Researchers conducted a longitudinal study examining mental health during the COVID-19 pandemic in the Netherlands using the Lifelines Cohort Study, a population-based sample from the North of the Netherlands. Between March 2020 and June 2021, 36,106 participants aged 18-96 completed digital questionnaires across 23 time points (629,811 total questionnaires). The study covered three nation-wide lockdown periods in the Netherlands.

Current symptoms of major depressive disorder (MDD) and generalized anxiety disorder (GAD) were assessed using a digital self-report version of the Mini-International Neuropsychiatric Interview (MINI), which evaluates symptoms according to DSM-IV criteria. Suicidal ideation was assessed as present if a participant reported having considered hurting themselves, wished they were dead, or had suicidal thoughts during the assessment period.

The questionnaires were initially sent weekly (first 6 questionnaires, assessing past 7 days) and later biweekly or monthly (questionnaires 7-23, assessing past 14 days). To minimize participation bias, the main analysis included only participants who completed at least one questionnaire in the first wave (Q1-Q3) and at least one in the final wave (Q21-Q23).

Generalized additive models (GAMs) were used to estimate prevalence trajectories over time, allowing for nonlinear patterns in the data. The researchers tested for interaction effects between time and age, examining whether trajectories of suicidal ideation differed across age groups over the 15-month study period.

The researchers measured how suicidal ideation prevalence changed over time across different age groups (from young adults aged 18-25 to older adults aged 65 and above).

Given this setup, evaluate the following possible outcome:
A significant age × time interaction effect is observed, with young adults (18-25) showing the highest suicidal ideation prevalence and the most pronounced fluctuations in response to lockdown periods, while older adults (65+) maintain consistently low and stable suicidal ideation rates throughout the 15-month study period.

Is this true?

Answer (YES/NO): NO